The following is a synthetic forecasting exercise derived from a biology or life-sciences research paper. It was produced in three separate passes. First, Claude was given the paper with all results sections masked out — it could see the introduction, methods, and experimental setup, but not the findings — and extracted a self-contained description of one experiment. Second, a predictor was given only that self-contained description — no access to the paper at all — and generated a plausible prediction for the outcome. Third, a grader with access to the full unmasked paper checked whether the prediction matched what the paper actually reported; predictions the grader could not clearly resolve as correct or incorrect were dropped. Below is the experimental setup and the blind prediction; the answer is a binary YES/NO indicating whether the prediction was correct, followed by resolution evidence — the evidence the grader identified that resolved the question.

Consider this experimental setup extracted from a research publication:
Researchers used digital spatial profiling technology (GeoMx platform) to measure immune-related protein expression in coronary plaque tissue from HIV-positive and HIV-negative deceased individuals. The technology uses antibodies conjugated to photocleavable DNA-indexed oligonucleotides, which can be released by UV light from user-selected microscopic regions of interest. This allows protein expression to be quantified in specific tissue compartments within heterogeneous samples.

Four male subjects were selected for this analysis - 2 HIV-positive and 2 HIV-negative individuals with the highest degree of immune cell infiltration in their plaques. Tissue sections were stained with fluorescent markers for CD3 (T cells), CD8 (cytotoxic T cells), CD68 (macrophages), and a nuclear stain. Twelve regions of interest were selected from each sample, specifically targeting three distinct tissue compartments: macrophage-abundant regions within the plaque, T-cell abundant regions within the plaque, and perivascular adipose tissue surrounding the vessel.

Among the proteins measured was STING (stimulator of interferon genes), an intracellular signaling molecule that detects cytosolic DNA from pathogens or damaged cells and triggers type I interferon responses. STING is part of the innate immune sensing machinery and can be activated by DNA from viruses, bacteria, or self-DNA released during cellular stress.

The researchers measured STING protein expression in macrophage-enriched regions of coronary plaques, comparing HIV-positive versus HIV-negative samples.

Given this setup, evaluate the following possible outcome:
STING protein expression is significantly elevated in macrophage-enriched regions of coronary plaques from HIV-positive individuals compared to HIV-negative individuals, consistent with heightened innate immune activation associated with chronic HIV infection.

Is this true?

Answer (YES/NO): YES